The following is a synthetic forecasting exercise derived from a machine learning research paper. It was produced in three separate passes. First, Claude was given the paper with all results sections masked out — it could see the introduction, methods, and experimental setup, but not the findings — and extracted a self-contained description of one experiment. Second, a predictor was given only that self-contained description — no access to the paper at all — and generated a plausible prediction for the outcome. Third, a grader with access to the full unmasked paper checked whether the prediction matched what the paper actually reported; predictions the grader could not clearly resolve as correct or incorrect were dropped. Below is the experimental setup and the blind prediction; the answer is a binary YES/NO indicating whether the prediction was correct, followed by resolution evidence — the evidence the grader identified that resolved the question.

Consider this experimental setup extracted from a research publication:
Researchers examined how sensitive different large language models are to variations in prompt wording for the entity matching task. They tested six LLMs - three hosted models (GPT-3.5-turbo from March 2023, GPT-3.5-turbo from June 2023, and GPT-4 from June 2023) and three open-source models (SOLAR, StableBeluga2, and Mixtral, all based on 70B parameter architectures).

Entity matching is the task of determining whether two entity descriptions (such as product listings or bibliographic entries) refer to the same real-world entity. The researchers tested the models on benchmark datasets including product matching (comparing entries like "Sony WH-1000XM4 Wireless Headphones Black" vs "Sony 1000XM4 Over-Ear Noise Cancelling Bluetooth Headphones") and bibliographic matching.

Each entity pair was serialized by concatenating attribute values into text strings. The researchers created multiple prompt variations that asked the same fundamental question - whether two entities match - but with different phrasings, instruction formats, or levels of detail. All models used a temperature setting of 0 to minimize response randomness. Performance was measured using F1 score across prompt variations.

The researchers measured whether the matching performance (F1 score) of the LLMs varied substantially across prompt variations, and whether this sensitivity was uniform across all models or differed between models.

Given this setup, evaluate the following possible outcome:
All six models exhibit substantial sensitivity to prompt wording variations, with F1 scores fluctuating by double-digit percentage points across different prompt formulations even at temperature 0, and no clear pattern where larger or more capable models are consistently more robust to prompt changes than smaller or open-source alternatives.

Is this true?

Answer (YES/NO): NO